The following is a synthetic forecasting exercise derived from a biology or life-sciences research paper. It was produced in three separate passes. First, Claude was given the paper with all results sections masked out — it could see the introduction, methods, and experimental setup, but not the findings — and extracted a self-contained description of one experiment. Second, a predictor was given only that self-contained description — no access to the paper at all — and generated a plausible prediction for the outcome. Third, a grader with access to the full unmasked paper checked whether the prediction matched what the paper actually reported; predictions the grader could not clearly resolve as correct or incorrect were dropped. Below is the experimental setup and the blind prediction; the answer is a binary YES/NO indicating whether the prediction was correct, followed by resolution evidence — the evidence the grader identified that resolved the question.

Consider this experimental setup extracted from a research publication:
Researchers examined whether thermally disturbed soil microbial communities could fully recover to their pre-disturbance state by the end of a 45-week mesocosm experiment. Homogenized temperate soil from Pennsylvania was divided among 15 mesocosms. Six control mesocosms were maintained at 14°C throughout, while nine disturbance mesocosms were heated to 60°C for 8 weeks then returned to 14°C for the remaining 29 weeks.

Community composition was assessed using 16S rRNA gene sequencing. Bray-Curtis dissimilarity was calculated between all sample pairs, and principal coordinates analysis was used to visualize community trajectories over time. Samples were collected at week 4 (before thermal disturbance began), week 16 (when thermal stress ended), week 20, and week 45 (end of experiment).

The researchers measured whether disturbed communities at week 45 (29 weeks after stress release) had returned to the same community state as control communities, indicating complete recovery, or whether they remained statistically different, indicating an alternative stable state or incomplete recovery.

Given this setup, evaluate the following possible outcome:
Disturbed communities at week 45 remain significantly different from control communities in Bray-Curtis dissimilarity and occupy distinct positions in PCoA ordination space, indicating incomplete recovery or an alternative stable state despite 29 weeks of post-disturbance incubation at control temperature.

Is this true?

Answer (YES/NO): YES